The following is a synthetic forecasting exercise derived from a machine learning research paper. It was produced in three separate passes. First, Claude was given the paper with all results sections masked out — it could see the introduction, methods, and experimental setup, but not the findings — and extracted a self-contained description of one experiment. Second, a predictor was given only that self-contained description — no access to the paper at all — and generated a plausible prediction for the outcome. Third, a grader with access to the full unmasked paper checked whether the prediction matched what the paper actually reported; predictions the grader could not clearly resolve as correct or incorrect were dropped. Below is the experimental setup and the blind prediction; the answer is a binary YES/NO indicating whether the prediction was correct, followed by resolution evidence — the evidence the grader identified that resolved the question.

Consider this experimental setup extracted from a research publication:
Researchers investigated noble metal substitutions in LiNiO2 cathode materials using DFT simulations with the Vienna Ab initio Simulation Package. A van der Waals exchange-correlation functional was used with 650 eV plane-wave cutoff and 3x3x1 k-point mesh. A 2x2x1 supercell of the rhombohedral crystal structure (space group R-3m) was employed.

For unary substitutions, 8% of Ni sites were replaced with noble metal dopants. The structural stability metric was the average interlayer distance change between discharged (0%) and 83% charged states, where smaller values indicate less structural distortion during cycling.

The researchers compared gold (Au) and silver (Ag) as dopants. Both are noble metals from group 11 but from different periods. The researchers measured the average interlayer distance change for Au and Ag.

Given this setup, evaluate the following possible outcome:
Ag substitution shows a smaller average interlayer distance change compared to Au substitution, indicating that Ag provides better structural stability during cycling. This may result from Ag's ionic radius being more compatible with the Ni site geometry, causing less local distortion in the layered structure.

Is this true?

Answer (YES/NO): NO